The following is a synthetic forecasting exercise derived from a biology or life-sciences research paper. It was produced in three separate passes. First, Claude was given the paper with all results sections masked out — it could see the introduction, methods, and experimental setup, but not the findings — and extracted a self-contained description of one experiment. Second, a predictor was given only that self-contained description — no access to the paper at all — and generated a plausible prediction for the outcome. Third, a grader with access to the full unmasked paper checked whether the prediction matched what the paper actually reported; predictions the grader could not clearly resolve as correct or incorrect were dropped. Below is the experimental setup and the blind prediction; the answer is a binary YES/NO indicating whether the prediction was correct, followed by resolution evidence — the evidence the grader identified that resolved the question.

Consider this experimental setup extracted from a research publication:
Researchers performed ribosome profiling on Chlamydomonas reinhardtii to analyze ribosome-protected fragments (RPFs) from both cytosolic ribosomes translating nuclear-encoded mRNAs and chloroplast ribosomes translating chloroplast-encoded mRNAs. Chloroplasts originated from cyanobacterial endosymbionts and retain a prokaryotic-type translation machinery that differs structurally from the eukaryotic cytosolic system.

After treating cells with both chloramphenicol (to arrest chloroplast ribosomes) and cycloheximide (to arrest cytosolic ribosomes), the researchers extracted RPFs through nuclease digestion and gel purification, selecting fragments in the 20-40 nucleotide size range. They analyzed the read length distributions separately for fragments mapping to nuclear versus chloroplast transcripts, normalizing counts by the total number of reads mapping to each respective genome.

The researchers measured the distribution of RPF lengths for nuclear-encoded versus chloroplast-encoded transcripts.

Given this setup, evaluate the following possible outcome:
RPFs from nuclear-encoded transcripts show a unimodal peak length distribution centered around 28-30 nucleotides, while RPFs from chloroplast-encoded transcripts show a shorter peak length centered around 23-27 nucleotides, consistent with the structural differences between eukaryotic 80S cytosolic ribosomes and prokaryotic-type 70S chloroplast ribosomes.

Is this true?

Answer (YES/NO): NO